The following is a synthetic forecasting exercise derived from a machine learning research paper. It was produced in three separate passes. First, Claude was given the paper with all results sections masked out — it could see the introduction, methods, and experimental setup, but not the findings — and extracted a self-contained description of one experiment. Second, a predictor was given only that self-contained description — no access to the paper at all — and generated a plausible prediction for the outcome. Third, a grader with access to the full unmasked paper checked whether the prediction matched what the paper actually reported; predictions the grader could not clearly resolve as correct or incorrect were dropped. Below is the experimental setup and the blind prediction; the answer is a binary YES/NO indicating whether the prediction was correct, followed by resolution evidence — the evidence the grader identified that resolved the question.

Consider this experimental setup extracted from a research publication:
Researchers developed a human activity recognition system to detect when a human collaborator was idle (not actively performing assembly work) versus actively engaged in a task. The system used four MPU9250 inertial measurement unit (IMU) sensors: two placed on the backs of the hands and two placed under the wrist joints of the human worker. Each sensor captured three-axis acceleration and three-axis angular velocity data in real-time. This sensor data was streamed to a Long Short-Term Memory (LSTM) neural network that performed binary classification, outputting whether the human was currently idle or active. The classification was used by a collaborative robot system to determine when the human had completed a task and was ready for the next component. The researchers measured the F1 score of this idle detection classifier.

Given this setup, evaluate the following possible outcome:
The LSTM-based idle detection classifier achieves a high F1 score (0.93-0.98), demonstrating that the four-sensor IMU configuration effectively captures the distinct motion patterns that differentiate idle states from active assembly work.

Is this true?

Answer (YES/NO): YES